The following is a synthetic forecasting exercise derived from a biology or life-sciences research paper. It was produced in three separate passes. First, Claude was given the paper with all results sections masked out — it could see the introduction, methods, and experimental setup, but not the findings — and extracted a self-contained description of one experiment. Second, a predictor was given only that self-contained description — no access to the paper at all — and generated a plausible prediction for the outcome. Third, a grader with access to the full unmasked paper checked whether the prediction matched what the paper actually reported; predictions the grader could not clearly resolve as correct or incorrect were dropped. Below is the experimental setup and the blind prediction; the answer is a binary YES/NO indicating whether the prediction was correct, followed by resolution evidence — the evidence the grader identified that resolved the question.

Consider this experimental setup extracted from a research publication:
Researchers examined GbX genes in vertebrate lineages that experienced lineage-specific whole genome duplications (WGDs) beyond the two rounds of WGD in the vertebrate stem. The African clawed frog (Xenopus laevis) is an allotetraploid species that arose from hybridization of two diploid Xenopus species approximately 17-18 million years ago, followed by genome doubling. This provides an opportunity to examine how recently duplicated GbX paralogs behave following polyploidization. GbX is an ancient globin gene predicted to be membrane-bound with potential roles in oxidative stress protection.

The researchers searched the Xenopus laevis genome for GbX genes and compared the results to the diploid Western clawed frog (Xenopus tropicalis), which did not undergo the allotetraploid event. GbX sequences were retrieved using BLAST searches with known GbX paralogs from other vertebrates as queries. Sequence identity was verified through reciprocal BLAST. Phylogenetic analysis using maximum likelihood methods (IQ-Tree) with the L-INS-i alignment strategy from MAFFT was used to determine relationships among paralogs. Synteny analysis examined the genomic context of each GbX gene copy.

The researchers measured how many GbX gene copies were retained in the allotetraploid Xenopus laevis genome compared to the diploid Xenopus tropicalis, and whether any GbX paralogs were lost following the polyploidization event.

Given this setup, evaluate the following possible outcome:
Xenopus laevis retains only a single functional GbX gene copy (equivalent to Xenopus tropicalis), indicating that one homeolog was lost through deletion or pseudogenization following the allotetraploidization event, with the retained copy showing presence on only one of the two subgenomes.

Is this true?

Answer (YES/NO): YES